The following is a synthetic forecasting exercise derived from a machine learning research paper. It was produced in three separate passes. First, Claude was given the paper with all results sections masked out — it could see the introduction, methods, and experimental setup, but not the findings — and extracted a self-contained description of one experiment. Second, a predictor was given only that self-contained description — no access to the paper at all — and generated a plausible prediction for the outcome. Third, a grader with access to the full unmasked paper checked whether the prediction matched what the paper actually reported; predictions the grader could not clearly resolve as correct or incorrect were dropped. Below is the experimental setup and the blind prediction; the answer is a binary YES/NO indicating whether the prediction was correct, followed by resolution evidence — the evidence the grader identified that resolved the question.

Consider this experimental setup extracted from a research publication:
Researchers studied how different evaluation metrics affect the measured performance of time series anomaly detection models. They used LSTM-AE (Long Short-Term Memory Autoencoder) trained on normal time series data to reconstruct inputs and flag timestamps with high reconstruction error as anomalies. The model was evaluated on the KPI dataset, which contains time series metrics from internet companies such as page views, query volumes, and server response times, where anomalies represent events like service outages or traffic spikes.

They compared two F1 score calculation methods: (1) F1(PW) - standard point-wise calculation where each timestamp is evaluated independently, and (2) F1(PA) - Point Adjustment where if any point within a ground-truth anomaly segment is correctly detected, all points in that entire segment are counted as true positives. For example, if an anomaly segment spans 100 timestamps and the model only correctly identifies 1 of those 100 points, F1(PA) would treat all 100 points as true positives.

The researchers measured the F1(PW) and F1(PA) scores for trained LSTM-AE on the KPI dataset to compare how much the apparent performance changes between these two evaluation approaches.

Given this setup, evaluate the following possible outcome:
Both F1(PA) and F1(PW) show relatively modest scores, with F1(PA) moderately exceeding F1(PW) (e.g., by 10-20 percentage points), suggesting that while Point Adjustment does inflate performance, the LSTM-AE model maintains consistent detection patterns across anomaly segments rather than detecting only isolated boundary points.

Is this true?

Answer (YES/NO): NO